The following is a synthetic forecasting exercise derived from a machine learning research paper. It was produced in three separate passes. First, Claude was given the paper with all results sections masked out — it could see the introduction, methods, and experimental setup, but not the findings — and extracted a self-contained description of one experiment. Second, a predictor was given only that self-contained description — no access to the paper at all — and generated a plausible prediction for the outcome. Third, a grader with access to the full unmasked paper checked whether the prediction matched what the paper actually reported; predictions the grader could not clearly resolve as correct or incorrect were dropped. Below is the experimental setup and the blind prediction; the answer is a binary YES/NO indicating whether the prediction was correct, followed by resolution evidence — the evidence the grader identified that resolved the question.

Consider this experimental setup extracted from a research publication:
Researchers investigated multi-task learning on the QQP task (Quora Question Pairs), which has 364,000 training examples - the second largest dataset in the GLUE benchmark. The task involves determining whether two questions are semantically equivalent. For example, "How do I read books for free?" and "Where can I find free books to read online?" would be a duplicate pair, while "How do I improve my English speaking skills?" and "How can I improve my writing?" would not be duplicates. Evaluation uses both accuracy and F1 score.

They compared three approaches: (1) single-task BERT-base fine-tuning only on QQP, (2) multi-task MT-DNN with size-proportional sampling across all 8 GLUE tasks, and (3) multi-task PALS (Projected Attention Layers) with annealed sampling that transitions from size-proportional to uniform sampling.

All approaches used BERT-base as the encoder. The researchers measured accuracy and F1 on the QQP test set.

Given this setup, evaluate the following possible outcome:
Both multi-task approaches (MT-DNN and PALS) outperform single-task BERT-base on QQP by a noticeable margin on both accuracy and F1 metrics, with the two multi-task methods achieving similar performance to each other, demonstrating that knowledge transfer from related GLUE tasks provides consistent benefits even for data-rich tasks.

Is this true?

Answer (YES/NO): NO